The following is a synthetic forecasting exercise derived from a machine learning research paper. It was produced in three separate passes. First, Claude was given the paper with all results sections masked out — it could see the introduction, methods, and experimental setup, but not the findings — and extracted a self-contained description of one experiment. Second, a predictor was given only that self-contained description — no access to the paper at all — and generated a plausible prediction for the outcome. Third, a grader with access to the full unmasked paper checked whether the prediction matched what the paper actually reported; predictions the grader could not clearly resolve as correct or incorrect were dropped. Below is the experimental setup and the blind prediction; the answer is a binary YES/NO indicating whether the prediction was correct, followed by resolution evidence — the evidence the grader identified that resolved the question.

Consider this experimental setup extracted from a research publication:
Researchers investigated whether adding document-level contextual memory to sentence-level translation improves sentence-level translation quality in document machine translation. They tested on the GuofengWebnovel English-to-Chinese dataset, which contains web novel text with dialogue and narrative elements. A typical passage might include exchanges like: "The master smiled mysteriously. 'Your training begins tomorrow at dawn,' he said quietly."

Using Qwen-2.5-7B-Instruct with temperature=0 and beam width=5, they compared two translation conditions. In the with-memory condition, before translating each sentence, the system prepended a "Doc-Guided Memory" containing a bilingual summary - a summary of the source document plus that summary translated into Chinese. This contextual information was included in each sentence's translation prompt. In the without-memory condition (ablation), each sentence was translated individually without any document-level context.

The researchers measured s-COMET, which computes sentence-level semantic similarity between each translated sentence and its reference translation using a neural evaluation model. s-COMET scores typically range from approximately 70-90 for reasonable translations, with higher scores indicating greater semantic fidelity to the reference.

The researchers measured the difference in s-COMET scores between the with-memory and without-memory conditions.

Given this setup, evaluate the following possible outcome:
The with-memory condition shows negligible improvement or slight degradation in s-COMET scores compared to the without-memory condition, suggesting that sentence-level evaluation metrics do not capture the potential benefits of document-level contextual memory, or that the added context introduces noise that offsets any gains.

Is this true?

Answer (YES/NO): NO